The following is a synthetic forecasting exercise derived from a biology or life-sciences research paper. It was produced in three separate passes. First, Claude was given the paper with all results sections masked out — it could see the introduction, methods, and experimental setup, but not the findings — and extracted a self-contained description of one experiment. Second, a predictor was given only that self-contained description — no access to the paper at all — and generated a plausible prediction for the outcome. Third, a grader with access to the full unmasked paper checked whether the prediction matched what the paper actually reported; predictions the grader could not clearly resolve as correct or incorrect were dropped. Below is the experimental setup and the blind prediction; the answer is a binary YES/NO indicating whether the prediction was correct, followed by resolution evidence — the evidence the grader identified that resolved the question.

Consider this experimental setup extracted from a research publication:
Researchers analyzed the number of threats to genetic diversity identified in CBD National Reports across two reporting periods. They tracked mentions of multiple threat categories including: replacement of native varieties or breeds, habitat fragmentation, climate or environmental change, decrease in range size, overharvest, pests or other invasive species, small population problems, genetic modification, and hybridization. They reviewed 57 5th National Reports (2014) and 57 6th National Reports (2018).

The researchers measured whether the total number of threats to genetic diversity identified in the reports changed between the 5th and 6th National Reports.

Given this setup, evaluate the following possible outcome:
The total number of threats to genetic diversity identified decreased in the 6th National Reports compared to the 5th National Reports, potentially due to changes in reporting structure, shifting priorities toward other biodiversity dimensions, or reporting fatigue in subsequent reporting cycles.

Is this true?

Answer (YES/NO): YES